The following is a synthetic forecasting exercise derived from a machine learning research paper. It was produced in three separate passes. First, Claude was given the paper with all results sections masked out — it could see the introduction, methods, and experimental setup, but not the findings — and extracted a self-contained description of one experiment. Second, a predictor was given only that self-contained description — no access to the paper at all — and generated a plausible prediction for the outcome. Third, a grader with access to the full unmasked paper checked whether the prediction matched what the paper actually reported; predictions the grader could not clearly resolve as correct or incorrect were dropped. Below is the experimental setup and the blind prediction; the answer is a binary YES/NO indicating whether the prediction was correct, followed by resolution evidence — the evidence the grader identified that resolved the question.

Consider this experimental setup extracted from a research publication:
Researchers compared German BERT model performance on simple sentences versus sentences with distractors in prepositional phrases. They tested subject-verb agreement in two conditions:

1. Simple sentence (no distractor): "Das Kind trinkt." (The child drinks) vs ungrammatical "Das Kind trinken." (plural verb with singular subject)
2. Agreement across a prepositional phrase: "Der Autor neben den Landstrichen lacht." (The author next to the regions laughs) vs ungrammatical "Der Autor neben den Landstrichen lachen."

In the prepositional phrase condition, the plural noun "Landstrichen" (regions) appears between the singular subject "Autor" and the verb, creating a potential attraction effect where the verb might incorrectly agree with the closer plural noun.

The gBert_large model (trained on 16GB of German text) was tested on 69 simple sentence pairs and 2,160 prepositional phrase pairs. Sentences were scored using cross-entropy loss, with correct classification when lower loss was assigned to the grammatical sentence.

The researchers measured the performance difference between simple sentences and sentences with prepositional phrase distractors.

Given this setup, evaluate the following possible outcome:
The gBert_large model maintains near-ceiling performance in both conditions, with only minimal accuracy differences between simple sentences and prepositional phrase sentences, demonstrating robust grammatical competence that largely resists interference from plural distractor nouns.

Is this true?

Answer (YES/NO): NO